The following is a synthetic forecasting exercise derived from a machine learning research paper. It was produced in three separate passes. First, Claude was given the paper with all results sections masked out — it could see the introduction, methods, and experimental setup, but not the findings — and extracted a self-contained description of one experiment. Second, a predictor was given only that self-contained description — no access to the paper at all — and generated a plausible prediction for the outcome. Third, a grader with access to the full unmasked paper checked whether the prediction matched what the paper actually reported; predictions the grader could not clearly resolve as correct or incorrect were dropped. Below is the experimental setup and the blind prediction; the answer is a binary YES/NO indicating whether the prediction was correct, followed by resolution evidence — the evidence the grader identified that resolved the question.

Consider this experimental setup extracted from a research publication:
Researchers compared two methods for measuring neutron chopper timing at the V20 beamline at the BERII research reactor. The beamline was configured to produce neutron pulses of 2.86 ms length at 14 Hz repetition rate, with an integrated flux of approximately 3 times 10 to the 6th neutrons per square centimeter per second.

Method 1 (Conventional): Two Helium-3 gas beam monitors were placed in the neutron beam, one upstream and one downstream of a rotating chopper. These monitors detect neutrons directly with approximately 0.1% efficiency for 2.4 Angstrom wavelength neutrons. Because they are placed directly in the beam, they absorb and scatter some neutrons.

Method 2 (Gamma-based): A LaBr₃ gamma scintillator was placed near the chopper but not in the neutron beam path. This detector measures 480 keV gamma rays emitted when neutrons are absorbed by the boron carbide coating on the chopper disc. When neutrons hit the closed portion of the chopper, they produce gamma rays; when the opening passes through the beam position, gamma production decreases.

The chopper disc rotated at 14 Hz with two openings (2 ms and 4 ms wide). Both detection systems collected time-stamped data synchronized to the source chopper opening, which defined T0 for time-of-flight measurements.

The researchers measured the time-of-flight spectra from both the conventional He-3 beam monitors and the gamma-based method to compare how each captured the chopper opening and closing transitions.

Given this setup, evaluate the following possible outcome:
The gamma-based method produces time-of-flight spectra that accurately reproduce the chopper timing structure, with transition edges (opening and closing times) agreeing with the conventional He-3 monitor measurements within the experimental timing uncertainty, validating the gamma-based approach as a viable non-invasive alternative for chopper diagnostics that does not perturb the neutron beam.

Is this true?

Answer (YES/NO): NO